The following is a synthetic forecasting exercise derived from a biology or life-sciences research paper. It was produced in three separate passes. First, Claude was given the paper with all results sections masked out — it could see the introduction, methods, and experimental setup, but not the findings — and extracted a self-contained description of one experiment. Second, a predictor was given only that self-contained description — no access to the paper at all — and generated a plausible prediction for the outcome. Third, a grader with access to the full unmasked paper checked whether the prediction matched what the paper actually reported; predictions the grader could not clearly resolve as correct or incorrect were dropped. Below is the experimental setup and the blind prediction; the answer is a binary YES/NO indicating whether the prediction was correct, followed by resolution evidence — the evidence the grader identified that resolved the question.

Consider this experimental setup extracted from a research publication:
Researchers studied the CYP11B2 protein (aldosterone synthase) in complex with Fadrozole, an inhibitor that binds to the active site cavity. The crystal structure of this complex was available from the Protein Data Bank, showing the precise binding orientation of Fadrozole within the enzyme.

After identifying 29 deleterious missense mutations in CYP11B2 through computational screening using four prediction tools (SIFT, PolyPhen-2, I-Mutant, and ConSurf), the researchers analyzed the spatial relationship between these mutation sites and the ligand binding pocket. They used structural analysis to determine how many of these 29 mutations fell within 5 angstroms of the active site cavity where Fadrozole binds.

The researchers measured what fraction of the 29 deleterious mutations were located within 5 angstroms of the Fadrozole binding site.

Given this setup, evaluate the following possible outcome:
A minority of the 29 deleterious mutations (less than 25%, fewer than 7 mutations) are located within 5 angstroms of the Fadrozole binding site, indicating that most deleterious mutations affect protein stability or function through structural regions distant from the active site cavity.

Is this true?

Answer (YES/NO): YES